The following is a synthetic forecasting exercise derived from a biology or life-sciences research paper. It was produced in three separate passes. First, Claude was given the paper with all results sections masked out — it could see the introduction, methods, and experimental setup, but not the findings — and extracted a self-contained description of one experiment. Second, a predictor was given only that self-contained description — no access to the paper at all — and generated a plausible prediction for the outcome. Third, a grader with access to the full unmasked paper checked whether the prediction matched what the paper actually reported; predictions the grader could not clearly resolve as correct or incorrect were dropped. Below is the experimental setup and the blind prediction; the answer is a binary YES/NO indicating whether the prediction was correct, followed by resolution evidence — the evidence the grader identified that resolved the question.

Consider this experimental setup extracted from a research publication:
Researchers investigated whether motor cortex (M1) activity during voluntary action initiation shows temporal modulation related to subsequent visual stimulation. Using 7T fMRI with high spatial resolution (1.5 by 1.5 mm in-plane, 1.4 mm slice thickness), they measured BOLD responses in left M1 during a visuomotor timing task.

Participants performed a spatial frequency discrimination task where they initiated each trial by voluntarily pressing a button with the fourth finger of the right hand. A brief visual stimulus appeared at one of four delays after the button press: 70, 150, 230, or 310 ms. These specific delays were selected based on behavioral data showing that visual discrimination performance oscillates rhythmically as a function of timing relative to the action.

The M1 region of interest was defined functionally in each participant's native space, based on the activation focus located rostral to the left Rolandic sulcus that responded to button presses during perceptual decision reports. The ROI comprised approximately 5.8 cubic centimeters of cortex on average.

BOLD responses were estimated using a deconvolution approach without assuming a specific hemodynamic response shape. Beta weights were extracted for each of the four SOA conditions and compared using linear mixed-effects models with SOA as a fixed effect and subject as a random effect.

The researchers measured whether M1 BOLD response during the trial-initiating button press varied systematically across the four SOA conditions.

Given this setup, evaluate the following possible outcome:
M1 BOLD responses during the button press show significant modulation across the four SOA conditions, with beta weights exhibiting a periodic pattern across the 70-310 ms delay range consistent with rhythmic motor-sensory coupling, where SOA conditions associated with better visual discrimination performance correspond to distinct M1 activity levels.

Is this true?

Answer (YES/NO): NO